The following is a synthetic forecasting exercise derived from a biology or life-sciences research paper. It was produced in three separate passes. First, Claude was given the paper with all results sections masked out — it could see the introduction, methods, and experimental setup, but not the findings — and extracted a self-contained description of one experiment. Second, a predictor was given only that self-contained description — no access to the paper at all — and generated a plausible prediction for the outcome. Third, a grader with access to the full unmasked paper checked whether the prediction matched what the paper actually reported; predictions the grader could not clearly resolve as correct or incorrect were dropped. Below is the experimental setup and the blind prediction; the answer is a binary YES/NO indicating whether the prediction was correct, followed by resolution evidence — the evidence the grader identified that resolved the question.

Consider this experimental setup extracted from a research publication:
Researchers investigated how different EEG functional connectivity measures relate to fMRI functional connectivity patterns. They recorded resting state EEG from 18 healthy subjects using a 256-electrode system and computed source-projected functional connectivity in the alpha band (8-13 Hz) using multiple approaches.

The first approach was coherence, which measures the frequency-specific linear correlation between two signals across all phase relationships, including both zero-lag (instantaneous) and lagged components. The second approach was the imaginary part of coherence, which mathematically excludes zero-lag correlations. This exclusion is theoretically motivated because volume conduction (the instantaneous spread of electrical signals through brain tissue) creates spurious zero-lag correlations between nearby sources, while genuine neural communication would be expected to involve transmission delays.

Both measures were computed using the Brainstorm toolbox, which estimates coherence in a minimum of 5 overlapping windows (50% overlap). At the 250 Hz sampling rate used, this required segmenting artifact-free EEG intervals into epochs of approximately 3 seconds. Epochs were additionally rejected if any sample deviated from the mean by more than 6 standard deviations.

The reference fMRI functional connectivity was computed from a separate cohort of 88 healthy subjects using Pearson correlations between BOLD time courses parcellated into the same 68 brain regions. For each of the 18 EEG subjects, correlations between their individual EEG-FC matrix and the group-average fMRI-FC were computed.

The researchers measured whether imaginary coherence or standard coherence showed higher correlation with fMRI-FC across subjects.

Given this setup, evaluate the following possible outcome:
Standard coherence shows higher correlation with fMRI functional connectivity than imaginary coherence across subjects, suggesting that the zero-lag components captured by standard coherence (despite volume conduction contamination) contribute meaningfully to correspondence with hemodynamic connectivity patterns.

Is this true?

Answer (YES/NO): NO